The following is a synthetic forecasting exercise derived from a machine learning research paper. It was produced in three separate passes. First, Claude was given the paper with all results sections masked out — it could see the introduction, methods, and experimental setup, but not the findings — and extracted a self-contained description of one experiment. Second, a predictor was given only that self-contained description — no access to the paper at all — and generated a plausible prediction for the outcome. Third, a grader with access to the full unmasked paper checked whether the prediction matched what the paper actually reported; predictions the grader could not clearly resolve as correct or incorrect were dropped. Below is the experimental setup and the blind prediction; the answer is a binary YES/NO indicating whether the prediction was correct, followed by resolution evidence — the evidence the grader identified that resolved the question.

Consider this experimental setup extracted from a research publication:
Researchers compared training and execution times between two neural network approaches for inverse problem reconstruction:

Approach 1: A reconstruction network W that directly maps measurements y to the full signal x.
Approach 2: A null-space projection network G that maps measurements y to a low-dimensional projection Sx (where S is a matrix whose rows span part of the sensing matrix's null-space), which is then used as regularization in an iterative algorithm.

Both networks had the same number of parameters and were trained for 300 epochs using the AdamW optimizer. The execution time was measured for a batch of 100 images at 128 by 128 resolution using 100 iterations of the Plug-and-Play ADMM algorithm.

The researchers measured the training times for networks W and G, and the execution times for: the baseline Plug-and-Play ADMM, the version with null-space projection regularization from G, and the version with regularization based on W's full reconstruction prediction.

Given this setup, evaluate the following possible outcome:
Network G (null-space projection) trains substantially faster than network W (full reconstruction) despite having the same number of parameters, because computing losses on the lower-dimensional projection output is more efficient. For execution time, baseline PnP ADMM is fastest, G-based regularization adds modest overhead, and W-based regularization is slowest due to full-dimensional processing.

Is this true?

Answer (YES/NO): NO